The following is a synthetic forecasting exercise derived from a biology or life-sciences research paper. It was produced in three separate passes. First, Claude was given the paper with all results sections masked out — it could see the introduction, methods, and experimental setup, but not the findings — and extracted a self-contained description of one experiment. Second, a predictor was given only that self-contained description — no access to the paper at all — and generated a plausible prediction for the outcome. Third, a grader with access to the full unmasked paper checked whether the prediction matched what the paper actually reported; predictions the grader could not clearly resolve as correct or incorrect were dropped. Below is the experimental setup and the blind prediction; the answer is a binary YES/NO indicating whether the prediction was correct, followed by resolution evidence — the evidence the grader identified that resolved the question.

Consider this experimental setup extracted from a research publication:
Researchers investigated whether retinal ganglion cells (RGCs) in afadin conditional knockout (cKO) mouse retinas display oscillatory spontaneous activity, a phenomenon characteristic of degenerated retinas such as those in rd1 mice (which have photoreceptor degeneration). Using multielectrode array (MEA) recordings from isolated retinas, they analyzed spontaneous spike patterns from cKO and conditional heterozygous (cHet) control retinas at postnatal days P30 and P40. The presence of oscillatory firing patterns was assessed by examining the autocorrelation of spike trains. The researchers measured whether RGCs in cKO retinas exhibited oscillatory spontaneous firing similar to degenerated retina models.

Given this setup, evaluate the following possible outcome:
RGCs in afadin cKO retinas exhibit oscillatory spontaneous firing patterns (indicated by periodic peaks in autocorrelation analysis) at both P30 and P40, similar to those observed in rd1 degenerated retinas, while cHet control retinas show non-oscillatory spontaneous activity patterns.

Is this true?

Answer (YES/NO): YES